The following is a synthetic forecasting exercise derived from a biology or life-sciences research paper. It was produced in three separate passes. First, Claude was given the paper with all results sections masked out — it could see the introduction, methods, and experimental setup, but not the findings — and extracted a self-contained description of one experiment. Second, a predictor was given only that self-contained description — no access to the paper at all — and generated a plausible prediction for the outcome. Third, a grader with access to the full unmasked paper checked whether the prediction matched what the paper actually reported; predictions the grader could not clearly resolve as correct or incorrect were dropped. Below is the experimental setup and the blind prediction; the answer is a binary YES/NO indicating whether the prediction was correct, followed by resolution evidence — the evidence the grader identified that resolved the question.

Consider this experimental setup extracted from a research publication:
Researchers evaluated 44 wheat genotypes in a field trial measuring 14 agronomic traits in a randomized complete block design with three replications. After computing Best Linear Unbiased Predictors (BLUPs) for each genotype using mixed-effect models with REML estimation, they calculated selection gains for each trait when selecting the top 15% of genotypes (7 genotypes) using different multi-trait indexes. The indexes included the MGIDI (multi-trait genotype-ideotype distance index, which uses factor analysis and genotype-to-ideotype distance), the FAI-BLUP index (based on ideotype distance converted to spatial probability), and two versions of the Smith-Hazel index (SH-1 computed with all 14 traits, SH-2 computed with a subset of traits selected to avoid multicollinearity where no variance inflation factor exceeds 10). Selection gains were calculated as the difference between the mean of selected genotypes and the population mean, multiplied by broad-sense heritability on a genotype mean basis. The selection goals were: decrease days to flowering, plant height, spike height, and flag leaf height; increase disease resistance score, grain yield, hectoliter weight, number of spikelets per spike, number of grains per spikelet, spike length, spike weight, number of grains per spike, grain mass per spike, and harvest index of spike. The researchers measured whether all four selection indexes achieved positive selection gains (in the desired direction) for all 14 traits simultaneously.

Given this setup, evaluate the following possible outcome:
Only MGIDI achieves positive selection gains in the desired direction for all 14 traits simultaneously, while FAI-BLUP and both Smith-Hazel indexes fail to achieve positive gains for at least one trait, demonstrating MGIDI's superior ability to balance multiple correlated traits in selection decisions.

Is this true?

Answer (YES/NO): NO